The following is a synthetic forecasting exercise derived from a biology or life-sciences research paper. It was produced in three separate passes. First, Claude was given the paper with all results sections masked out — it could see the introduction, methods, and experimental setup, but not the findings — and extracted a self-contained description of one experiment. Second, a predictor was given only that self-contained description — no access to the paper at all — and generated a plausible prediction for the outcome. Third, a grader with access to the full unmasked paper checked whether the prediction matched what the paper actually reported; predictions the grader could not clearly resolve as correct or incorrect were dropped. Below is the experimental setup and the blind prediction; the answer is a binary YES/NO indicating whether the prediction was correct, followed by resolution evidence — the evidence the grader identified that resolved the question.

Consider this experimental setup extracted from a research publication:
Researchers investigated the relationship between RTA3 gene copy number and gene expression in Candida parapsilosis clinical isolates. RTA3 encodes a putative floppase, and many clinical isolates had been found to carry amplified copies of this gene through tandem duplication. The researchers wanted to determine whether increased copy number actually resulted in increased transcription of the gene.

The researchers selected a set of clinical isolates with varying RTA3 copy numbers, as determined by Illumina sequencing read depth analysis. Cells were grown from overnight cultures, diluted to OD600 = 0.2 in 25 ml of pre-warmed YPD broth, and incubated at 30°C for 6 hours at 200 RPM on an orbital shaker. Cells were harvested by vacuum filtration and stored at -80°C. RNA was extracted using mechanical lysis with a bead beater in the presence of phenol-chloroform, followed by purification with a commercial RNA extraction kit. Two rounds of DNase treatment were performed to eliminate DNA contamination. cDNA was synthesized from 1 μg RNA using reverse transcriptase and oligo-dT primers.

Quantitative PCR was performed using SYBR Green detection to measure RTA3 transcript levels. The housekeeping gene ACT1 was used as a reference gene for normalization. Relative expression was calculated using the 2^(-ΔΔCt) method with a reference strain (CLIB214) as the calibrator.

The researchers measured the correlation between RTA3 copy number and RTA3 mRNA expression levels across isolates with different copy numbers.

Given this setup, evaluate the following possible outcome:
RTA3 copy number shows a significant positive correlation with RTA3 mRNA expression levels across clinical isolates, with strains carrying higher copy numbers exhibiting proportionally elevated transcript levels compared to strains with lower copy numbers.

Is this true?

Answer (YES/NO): YES